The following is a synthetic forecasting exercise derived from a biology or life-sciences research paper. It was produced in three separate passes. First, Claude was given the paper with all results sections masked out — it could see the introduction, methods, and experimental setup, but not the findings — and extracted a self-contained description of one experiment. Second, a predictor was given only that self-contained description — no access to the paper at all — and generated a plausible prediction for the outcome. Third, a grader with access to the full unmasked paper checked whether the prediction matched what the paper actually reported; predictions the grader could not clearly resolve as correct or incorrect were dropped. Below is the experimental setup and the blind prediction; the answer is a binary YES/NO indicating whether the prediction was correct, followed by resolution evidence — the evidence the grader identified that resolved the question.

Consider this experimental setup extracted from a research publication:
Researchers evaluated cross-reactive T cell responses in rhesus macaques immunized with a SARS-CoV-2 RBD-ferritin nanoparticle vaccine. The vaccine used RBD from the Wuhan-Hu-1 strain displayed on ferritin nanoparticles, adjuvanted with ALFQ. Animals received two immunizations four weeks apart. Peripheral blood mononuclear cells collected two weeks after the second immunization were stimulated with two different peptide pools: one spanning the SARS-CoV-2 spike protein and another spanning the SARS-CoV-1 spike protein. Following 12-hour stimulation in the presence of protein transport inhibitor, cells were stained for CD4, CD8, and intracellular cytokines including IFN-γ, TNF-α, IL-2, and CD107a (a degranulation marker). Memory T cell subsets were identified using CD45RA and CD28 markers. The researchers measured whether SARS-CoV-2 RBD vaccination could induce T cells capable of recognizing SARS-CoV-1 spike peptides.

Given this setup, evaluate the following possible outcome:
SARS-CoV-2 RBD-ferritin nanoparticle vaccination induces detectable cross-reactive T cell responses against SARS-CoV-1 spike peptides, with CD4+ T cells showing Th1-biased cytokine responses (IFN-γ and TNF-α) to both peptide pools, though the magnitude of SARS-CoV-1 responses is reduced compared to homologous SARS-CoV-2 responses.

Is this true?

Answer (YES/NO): YES